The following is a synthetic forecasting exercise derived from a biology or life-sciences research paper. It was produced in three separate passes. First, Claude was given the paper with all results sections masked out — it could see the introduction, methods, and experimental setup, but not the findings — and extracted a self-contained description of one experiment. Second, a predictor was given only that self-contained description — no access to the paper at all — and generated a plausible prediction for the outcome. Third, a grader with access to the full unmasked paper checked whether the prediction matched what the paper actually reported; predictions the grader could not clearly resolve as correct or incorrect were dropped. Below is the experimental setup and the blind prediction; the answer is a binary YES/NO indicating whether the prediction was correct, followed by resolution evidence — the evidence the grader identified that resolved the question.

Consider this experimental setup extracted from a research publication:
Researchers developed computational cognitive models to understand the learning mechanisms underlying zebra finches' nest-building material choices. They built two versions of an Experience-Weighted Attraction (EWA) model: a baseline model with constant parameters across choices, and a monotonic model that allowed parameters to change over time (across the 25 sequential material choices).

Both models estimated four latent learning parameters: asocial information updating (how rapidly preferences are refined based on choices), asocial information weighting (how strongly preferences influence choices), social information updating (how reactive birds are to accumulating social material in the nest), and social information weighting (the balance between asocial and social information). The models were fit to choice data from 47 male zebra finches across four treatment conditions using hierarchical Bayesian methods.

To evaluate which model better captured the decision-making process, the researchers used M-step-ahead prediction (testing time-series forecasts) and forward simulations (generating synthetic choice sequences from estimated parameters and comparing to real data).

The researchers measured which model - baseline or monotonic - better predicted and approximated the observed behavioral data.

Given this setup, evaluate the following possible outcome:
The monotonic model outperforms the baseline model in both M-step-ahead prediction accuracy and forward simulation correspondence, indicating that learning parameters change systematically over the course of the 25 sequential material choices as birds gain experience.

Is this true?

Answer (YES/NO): NO